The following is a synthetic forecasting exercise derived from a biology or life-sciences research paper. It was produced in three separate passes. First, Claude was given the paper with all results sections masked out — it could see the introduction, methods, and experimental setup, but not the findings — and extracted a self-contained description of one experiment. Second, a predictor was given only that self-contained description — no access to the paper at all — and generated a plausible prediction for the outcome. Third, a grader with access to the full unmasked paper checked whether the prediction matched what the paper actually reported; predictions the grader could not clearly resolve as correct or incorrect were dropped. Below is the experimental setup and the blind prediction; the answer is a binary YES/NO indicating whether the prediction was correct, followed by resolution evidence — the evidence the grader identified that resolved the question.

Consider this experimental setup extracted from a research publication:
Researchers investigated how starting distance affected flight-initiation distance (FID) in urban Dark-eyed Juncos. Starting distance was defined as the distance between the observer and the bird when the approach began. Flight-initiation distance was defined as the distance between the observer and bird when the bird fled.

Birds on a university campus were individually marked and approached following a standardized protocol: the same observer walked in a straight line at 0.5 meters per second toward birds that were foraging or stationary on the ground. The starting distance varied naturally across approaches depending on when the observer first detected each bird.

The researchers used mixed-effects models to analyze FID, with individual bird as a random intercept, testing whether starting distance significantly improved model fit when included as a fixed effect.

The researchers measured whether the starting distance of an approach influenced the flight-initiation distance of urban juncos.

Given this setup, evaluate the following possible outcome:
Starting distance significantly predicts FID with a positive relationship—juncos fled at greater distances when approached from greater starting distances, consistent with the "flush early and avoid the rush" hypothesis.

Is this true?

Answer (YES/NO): YES